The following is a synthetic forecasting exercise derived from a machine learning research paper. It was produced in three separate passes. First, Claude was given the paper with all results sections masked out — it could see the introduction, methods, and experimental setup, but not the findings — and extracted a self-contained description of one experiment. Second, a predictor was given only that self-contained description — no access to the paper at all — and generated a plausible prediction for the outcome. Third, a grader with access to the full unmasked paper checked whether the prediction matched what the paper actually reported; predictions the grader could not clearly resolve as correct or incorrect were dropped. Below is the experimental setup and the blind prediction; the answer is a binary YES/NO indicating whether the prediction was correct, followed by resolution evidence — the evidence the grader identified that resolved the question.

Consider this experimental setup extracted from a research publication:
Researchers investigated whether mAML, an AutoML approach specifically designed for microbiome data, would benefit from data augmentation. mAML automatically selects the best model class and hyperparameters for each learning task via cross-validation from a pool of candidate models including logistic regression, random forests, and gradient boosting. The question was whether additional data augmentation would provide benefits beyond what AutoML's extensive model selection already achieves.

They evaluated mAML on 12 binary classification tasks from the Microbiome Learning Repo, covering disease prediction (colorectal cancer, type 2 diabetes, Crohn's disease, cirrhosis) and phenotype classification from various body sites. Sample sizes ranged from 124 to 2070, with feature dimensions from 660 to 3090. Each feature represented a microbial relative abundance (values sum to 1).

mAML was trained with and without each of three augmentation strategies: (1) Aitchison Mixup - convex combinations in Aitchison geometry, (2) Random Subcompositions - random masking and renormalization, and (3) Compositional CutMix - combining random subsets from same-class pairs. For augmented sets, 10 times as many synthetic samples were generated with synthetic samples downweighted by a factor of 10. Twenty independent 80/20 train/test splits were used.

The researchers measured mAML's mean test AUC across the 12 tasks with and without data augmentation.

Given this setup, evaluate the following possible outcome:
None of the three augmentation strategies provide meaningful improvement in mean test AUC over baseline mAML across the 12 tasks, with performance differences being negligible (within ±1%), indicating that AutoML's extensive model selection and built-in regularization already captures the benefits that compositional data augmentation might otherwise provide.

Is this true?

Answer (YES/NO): NO